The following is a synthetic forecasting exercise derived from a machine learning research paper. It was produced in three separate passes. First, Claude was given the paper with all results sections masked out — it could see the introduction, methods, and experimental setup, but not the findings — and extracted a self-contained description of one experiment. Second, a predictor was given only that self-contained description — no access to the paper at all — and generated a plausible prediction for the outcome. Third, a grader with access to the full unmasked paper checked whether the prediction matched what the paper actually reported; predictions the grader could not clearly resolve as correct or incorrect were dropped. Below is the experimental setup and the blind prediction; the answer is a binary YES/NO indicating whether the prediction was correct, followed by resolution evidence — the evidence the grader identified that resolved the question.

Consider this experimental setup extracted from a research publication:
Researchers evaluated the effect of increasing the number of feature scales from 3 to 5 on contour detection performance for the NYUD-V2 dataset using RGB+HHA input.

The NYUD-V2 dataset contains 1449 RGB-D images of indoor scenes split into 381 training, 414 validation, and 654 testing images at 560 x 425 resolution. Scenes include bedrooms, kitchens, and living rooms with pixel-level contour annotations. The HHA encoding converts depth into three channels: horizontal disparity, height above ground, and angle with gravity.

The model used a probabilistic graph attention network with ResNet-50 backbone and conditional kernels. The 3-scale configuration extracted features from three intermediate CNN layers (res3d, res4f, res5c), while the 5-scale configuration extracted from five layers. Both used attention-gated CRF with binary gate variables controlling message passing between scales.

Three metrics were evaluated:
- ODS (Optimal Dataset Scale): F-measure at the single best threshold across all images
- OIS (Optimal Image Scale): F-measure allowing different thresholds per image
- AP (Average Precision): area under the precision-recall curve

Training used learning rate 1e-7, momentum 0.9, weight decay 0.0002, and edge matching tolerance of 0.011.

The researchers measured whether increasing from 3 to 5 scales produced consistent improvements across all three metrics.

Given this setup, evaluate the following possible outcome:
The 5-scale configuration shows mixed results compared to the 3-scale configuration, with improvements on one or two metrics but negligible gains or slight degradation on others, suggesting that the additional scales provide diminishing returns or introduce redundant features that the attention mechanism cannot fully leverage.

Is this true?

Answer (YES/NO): NO